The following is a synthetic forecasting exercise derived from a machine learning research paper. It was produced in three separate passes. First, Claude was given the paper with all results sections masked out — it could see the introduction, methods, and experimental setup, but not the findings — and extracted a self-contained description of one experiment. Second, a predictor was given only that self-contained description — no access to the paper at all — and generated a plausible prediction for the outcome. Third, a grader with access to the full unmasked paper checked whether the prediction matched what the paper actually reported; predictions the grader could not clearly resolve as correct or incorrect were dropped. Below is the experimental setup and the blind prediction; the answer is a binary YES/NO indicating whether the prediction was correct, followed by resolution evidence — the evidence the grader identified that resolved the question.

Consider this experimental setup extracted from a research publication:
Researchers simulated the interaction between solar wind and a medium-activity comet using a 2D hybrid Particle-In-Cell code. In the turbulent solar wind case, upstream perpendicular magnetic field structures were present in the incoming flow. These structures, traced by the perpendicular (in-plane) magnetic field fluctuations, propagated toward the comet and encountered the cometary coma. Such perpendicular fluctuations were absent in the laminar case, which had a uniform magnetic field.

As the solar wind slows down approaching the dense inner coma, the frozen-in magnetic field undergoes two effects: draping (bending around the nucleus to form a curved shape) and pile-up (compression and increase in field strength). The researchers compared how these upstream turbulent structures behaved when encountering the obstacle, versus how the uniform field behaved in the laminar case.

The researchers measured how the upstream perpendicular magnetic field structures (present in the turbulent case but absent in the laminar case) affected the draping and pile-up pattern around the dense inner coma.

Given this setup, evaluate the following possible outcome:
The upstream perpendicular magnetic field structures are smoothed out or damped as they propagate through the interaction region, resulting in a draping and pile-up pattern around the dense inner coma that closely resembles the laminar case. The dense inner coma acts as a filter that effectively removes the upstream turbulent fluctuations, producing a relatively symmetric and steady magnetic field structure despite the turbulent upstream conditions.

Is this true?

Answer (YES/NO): NO